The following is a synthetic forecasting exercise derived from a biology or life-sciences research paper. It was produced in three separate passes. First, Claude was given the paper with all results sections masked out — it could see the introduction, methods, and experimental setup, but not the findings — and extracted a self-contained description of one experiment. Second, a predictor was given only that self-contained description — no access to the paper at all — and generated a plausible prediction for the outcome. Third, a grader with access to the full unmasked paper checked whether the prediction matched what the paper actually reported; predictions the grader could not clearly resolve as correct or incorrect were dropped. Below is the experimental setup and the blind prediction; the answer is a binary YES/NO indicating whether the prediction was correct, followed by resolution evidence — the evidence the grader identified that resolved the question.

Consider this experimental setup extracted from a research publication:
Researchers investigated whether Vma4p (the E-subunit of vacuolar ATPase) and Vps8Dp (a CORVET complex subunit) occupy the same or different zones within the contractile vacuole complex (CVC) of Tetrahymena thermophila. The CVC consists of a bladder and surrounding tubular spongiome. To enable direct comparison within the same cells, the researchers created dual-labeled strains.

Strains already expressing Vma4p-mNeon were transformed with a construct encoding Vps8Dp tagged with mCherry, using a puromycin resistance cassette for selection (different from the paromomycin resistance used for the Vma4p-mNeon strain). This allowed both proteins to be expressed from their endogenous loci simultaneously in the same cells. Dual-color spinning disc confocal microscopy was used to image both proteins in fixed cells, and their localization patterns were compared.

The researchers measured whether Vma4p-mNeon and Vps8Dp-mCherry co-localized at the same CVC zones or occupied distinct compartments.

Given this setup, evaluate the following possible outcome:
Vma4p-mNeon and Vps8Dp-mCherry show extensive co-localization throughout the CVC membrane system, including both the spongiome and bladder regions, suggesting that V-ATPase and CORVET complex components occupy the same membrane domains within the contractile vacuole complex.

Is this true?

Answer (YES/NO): NO